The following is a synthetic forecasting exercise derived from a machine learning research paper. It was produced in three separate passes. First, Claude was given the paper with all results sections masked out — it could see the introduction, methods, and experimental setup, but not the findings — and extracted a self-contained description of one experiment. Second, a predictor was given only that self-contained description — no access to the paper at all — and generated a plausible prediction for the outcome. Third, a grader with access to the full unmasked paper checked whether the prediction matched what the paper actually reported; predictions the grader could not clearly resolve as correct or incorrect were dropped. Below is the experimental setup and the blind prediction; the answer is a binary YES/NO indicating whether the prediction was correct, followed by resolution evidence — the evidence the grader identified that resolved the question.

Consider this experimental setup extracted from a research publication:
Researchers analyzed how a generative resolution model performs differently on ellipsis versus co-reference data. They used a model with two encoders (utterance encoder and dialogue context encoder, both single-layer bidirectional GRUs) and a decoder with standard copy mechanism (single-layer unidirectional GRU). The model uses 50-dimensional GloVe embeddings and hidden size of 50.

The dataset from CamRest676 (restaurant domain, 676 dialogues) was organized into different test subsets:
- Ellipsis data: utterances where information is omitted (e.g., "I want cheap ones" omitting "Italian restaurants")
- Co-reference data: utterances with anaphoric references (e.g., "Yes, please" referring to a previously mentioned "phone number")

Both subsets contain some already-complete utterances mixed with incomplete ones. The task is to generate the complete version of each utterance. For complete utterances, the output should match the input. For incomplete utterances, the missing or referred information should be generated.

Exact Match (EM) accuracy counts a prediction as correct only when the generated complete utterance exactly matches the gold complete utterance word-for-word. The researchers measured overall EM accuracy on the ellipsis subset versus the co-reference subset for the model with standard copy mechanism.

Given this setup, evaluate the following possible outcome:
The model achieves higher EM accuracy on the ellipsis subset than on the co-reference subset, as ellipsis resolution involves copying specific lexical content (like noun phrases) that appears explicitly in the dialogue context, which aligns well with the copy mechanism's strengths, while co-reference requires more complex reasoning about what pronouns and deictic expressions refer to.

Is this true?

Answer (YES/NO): NO